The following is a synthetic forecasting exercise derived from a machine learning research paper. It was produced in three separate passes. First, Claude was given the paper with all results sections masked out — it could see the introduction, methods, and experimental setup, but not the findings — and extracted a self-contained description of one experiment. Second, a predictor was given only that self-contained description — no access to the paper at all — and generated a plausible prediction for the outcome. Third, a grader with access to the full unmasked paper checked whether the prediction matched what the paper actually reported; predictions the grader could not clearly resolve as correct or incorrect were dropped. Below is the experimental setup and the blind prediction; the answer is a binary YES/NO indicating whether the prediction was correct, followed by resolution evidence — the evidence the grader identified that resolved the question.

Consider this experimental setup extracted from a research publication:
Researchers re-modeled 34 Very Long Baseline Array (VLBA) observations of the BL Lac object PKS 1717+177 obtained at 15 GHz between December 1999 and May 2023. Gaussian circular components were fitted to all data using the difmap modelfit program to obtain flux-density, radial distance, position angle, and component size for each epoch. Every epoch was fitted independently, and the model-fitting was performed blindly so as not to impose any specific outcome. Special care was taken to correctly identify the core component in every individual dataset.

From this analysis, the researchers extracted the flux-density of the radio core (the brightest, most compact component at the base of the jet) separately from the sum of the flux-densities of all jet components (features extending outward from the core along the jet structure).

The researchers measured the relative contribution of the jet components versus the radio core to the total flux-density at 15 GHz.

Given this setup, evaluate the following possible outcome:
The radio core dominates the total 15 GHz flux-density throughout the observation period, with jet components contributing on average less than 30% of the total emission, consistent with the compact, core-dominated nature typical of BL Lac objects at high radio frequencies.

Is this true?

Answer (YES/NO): NO